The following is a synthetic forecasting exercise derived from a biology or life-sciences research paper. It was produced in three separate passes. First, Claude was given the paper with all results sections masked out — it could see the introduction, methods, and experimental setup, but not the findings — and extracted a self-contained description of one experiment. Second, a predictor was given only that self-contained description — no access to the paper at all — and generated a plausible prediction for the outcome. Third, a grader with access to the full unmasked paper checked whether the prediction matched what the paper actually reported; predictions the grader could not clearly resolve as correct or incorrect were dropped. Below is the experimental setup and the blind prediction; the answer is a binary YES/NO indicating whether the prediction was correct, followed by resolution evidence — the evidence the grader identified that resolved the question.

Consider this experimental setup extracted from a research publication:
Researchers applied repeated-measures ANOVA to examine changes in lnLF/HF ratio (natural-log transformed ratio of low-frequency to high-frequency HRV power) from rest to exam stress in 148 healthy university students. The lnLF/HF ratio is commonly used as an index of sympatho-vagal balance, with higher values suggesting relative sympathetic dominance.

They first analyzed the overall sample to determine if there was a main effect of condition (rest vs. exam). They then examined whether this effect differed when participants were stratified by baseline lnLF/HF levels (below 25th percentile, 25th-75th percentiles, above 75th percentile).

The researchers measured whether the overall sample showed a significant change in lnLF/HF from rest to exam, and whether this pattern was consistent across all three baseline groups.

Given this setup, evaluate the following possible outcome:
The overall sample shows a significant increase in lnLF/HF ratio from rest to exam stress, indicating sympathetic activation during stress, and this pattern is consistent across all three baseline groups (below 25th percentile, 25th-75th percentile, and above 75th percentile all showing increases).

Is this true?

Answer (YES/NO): NO